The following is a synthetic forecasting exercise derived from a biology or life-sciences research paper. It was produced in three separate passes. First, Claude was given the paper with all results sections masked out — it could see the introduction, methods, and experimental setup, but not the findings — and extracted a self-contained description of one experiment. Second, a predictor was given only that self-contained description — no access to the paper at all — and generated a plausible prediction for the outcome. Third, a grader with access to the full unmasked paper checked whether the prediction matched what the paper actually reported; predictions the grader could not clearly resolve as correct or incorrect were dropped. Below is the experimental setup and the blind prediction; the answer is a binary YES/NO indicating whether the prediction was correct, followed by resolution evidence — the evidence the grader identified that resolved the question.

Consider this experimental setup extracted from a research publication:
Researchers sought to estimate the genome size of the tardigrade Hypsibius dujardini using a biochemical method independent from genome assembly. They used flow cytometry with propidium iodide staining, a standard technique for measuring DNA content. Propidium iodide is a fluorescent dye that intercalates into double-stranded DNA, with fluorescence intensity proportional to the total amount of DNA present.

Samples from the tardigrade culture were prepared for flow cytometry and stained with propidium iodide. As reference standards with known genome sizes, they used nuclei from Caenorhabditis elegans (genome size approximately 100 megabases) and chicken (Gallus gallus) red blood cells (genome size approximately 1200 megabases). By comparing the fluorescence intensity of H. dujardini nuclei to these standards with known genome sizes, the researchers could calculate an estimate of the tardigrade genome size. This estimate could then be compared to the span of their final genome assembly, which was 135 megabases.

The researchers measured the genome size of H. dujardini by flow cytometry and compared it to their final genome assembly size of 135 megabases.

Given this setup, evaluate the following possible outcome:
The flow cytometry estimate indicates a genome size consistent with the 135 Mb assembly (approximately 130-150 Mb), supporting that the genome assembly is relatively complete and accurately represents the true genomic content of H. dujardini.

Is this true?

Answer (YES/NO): NO